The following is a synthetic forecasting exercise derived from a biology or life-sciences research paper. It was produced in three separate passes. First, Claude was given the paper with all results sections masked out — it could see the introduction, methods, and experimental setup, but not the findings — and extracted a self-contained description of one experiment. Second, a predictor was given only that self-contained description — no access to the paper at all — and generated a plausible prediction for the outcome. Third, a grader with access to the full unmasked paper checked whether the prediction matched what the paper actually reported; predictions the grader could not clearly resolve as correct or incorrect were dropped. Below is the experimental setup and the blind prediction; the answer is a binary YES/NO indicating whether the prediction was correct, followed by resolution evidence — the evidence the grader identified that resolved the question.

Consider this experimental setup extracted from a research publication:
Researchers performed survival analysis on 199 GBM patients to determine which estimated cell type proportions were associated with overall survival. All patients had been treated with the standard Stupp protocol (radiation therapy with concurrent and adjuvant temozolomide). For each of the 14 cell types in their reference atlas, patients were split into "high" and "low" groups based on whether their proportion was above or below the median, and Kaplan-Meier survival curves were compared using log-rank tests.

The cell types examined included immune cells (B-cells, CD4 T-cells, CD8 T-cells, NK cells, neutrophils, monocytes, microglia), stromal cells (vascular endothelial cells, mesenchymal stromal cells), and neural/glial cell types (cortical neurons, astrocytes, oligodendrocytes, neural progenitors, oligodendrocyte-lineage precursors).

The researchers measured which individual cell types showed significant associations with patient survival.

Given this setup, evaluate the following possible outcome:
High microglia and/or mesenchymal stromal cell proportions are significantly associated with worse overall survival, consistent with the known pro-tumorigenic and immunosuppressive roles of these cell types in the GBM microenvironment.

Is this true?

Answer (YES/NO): NO